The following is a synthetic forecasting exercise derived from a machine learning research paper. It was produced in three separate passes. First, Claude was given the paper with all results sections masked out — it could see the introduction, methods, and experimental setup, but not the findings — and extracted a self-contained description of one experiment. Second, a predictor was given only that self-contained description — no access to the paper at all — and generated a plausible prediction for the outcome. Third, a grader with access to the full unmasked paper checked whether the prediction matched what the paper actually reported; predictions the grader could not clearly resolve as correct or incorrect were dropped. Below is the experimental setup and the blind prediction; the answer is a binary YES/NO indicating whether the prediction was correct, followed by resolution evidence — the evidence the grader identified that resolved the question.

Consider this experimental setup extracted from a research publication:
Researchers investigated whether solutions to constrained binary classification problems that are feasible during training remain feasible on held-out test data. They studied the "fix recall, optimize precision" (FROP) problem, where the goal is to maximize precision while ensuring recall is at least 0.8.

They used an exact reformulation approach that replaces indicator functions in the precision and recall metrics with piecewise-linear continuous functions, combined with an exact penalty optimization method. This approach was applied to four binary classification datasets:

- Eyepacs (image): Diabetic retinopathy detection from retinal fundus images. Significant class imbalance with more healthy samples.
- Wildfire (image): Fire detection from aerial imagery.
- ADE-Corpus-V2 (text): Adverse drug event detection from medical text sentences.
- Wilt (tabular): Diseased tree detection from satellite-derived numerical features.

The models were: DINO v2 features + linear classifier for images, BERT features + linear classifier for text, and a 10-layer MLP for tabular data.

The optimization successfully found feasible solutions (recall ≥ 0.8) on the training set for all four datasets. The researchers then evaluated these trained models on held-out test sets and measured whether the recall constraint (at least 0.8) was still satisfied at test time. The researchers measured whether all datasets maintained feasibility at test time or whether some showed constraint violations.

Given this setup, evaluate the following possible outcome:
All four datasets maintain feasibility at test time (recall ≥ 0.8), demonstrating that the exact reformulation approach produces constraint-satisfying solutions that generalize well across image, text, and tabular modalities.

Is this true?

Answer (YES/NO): NO